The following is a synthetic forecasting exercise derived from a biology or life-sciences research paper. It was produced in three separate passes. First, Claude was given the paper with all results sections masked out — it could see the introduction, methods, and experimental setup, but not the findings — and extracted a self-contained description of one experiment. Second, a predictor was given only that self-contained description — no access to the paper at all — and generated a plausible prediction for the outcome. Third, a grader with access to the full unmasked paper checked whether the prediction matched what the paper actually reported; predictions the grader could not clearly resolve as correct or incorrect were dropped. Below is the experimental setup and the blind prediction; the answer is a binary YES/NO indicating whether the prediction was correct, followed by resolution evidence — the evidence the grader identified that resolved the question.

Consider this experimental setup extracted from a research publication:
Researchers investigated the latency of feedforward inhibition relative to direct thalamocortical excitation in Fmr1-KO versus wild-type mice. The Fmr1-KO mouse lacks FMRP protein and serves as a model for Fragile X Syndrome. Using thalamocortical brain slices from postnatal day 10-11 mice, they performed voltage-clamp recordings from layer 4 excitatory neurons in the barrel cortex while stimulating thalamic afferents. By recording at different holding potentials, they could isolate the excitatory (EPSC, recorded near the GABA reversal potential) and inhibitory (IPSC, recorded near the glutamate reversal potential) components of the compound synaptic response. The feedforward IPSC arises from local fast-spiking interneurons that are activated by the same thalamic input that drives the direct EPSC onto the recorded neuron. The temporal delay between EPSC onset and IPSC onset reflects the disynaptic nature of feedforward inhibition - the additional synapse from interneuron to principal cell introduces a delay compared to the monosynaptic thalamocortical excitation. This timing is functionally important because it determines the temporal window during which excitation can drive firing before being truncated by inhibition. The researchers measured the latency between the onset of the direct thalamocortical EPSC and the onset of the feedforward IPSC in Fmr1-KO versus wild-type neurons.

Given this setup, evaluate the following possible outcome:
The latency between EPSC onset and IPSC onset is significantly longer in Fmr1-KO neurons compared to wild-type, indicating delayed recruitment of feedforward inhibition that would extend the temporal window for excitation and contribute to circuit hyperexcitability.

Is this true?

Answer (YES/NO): YES